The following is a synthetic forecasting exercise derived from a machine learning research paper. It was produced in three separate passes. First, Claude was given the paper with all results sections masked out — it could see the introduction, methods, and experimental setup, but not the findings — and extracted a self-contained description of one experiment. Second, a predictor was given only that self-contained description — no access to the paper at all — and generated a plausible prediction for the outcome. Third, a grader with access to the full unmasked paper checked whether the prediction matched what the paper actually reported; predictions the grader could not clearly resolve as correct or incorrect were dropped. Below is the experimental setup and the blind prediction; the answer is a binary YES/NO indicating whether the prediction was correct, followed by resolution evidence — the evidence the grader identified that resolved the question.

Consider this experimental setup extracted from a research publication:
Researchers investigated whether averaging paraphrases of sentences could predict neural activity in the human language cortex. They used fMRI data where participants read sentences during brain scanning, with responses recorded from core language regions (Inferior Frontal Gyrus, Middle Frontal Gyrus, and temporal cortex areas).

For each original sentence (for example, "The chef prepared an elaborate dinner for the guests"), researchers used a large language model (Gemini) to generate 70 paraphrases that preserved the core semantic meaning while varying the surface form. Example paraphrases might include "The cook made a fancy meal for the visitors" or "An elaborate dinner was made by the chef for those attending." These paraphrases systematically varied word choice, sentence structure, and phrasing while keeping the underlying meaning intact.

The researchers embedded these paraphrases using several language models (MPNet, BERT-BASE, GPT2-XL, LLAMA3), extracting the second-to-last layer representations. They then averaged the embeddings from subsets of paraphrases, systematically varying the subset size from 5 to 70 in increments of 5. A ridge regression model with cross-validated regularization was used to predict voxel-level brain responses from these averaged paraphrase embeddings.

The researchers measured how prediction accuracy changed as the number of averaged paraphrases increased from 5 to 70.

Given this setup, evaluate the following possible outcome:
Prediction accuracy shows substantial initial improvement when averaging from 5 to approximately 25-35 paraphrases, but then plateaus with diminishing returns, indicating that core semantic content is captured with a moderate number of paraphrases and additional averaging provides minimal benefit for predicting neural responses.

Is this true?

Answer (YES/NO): NO